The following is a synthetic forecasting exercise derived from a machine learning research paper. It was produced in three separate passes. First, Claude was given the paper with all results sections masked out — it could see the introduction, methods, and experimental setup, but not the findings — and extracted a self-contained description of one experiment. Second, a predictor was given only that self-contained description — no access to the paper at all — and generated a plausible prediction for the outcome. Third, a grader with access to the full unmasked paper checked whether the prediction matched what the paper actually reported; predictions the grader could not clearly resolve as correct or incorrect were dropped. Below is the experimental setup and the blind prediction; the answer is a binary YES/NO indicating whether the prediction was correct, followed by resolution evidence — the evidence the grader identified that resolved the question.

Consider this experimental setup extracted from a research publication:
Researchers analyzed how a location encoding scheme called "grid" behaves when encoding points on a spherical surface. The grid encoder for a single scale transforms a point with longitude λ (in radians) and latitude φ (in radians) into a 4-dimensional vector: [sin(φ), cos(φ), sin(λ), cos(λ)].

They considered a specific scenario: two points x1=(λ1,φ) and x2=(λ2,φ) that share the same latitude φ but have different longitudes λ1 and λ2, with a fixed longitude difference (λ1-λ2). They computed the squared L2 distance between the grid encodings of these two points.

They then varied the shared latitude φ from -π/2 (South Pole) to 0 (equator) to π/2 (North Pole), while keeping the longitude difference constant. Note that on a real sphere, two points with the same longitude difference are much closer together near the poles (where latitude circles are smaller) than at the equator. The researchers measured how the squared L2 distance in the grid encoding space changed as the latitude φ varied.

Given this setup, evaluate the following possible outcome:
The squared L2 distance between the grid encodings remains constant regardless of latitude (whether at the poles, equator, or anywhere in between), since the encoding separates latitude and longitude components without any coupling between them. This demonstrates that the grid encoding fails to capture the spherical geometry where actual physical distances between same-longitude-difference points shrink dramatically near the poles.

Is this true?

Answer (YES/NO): YES